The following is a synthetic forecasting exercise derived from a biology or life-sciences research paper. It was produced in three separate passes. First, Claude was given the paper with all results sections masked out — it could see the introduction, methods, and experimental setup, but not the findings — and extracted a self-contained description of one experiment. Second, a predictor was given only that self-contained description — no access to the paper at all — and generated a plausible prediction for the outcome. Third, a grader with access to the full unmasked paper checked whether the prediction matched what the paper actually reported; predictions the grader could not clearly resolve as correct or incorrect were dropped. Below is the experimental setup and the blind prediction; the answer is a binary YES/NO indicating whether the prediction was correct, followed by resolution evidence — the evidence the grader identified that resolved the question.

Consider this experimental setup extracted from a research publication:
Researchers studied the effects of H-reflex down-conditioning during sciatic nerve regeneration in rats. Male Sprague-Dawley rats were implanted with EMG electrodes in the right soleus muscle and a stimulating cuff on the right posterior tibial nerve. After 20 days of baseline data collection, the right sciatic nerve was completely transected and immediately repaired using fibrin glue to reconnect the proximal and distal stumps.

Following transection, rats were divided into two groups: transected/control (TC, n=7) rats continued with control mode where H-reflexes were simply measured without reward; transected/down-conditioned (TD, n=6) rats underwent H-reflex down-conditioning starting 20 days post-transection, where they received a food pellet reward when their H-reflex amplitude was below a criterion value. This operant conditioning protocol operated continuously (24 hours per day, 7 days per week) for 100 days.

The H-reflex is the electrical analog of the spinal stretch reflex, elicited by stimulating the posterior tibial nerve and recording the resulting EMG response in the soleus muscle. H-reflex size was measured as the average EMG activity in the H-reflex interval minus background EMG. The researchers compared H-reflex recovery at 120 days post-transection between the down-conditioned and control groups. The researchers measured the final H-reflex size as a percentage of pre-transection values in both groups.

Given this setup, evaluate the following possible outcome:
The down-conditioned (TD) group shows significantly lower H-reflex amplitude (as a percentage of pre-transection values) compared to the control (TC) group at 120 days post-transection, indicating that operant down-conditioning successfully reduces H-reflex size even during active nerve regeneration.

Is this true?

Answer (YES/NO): NO